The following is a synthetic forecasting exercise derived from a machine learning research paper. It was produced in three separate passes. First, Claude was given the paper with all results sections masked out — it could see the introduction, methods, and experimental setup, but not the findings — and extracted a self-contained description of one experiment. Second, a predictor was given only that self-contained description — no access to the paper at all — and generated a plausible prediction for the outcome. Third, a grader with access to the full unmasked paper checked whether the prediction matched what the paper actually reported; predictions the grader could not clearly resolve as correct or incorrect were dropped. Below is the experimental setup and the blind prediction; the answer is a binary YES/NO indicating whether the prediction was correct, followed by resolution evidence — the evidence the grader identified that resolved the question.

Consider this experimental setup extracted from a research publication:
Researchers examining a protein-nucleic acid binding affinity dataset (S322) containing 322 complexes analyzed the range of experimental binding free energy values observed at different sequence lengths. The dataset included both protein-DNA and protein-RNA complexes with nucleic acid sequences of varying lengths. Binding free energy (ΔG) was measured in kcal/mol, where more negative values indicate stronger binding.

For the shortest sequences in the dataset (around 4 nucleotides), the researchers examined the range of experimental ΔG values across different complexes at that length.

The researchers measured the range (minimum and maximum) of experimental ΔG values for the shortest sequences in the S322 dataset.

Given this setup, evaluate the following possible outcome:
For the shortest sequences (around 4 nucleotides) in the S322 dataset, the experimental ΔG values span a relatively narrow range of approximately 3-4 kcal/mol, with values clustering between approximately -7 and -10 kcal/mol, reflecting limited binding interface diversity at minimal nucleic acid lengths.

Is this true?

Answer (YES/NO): NO